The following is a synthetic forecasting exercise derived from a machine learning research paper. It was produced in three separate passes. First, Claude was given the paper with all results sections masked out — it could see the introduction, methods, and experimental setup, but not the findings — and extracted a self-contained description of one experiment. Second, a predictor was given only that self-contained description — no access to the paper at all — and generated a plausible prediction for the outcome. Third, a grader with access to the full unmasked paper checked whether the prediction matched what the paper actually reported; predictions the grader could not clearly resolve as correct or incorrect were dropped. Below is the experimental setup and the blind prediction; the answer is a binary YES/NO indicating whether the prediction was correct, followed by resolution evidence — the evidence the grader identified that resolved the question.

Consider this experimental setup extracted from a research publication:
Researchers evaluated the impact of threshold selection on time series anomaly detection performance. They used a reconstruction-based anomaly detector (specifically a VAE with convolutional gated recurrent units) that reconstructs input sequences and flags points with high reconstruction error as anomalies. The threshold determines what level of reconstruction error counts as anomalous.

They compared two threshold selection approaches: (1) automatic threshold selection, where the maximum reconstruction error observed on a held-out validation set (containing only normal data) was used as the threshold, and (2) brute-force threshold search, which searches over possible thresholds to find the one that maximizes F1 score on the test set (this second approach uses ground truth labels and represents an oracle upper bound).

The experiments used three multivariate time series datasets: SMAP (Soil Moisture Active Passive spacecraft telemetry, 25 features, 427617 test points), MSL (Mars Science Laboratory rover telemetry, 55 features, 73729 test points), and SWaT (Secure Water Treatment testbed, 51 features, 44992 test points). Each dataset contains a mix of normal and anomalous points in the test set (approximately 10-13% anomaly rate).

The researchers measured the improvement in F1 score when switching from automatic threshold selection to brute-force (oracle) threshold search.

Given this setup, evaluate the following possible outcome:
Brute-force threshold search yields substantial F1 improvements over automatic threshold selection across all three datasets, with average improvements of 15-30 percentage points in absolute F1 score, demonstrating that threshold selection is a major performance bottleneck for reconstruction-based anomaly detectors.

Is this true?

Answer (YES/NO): NO